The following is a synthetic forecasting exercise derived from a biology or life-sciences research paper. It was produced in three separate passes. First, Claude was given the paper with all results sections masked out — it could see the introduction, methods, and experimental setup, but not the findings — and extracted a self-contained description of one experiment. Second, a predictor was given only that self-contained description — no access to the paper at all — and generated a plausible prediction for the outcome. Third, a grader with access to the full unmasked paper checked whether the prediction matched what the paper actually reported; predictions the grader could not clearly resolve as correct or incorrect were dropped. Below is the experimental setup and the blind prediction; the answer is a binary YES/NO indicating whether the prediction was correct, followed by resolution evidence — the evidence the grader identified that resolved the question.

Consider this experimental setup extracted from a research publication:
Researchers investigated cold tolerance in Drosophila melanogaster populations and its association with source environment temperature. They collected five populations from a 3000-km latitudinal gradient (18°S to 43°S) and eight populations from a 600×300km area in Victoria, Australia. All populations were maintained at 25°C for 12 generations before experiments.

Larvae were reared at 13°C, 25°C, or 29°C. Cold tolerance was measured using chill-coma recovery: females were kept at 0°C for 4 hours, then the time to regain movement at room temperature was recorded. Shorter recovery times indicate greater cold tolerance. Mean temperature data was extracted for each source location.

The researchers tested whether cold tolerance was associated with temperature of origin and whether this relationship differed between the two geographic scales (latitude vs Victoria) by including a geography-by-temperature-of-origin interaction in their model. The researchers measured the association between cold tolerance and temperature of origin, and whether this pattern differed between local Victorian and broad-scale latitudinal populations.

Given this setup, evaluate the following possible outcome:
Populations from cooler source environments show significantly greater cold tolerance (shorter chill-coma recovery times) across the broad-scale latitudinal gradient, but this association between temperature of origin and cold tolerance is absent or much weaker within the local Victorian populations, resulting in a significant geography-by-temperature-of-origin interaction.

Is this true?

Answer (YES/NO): NO